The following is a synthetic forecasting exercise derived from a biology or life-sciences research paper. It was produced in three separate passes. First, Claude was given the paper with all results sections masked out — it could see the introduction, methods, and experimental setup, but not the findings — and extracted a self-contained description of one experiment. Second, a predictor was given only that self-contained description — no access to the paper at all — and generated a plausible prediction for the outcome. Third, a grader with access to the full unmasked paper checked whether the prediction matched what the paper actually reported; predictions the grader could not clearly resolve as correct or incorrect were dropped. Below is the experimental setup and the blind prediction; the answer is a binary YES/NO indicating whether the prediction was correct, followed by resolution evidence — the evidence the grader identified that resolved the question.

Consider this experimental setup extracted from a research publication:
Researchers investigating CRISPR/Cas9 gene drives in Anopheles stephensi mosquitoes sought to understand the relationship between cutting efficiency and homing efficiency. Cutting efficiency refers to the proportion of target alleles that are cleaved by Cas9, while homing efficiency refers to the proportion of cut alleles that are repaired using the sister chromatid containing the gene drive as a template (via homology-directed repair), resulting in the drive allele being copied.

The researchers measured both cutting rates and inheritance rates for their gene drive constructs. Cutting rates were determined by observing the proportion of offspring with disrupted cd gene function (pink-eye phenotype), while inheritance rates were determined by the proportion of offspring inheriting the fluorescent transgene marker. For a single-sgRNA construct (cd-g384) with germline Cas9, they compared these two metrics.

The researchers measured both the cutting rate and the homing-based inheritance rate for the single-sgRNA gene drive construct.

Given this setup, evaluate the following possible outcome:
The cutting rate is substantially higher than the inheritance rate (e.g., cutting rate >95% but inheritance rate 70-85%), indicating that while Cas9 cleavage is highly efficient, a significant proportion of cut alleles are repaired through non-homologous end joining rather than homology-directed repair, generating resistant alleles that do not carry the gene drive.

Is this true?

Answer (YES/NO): NO